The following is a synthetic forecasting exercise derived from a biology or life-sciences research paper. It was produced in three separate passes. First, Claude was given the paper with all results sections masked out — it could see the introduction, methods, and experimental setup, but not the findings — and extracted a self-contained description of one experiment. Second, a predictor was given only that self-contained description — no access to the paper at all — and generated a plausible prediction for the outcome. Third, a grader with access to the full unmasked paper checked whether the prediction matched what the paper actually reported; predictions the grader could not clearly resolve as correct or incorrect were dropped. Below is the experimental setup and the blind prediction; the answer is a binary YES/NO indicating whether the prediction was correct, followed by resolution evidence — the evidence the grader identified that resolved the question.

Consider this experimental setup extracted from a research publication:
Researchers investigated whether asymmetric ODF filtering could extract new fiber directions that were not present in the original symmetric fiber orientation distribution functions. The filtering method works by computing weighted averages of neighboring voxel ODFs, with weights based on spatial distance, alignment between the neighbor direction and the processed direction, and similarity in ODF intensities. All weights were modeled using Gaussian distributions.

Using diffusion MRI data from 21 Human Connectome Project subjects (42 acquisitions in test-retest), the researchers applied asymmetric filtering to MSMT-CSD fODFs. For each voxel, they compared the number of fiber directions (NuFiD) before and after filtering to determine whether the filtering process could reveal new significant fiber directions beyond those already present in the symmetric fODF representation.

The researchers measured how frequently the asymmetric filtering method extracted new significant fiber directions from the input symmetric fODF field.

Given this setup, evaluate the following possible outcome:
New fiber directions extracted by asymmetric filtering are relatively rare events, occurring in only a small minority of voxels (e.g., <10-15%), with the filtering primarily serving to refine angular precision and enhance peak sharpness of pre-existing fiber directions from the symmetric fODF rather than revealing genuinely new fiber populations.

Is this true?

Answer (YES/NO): NO